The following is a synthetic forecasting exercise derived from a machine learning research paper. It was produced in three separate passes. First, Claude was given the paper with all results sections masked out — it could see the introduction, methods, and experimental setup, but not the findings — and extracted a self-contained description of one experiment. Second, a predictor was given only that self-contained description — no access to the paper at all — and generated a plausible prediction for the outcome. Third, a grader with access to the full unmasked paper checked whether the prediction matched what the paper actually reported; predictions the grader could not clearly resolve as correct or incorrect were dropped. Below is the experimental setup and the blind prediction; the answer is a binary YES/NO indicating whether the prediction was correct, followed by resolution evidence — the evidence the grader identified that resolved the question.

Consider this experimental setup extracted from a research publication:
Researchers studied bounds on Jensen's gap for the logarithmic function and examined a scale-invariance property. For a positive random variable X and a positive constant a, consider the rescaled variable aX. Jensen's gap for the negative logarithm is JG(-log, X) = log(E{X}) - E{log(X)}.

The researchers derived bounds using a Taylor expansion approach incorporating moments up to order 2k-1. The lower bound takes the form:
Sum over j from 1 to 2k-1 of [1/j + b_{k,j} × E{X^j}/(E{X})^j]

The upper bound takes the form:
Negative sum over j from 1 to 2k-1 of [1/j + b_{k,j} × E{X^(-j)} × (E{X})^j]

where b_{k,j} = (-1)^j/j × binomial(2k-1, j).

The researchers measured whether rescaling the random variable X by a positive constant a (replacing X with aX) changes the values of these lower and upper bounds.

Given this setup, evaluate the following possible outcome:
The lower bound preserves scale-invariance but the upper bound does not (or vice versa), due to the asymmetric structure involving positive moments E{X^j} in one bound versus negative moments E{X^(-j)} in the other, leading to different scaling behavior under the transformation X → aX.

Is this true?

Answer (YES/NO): NO